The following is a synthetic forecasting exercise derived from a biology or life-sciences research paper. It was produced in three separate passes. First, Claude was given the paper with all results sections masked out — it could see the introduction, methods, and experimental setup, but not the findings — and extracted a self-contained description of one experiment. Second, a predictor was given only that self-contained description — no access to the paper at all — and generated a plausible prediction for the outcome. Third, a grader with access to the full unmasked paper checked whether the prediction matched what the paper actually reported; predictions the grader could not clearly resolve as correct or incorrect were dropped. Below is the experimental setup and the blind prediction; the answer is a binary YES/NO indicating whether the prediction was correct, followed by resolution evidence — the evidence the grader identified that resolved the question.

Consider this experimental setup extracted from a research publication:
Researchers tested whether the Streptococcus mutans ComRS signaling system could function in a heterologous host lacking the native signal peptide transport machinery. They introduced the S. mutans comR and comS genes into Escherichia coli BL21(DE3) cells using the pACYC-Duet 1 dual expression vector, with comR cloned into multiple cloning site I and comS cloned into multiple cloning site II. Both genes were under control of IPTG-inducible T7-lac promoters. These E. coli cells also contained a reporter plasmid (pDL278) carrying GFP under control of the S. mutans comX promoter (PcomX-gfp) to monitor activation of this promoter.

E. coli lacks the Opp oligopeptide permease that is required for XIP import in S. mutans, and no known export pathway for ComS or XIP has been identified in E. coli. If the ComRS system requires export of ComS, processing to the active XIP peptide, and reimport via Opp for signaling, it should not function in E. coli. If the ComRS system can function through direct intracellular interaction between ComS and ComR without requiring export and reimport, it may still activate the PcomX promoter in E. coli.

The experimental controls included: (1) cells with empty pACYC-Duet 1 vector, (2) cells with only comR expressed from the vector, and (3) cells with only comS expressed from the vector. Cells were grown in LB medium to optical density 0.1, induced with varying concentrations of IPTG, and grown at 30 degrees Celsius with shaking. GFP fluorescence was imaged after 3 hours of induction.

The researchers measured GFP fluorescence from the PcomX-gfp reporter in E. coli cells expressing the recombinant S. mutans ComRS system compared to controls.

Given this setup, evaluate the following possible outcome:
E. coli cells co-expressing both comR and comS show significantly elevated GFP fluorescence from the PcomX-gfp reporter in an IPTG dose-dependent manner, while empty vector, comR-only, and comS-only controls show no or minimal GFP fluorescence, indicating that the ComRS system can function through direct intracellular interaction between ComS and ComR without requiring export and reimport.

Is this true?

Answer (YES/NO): NO